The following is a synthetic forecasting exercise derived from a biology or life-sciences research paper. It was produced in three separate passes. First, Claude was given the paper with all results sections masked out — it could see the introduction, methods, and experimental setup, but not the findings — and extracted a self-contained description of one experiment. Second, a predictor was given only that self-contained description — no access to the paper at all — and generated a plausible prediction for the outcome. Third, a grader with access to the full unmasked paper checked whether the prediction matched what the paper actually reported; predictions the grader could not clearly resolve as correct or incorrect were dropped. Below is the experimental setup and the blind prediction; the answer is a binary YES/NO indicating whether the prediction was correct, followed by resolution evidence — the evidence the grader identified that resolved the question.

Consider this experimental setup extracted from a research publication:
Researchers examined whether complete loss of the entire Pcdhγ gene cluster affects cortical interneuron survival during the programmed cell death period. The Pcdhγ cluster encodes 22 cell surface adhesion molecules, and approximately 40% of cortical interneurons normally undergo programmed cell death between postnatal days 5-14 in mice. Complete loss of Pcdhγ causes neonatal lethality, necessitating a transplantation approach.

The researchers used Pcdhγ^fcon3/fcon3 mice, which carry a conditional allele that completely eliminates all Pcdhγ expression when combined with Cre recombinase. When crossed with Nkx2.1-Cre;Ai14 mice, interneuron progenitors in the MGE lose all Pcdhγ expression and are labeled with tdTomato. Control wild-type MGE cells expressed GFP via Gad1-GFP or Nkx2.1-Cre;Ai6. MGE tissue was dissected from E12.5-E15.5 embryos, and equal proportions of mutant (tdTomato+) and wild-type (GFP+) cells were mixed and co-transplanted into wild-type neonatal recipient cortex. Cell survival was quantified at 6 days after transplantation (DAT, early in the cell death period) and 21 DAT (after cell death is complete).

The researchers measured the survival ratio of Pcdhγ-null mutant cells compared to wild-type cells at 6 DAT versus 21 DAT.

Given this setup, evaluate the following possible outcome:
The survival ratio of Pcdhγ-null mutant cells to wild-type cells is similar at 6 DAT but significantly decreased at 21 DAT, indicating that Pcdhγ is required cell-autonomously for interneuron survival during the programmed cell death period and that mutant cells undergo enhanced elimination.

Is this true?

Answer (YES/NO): YES